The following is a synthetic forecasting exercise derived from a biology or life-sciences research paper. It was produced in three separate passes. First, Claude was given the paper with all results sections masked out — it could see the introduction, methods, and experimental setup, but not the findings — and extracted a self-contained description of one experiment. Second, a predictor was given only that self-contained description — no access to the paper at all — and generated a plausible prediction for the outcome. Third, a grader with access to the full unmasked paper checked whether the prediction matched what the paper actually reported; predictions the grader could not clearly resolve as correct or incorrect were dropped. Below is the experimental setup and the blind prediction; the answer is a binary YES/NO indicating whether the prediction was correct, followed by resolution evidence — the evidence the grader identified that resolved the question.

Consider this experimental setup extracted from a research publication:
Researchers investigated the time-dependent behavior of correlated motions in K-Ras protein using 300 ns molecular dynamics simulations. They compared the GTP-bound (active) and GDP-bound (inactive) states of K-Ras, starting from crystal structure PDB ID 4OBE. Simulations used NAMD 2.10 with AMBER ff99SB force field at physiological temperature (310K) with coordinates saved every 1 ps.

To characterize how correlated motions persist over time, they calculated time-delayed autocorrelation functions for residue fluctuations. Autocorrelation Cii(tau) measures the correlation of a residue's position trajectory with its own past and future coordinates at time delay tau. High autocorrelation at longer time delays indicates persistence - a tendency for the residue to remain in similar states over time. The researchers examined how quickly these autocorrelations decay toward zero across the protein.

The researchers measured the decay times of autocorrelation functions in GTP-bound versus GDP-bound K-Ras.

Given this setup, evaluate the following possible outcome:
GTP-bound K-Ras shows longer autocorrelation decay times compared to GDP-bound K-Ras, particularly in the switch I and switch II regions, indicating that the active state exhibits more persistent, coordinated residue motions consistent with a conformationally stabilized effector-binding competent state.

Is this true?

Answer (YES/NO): YES